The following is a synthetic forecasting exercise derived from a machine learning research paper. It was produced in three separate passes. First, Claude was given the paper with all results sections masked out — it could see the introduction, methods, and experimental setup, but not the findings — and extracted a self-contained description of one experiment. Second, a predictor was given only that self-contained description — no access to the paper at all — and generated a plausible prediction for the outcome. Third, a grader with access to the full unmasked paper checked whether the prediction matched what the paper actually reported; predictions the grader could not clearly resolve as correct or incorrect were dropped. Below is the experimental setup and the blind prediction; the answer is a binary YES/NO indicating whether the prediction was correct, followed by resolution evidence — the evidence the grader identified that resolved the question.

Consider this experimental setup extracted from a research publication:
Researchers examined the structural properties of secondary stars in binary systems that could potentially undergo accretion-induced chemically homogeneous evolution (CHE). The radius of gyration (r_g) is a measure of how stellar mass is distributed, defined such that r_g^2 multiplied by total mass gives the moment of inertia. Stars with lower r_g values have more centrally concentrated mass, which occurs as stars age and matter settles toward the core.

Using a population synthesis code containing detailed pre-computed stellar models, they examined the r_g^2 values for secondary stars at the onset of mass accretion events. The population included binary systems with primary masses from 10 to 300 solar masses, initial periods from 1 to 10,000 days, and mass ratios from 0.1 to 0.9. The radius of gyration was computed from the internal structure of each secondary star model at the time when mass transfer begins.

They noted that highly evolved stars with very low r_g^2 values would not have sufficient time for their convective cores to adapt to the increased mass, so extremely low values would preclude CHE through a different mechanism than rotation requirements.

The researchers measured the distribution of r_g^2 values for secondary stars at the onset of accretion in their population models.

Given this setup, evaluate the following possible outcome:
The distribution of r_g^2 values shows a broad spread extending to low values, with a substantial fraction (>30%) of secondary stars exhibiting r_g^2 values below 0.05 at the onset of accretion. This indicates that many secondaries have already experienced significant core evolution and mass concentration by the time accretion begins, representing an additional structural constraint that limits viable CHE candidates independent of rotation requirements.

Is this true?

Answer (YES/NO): YES